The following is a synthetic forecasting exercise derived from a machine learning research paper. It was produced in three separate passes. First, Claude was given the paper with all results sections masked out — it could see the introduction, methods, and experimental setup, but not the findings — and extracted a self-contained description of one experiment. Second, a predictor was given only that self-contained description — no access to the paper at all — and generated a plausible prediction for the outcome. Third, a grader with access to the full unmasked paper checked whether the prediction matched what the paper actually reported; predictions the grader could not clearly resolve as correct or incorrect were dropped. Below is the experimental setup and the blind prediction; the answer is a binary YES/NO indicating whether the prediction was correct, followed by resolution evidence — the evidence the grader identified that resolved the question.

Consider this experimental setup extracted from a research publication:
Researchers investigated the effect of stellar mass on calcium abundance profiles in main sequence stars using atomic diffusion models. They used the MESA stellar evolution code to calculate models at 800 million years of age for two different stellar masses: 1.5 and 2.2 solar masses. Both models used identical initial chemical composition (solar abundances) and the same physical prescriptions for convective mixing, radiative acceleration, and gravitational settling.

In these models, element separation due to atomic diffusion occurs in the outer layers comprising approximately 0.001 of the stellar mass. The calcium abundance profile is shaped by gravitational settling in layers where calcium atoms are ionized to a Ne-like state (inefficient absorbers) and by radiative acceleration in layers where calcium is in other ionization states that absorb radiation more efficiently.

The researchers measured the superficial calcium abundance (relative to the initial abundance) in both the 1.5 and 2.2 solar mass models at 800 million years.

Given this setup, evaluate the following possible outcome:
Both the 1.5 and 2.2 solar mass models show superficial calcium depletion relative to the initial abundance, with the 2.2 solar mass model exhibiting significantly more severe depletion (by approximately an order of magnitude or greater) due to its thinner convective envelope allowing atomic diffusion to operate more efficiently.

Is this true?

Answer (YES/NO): NO